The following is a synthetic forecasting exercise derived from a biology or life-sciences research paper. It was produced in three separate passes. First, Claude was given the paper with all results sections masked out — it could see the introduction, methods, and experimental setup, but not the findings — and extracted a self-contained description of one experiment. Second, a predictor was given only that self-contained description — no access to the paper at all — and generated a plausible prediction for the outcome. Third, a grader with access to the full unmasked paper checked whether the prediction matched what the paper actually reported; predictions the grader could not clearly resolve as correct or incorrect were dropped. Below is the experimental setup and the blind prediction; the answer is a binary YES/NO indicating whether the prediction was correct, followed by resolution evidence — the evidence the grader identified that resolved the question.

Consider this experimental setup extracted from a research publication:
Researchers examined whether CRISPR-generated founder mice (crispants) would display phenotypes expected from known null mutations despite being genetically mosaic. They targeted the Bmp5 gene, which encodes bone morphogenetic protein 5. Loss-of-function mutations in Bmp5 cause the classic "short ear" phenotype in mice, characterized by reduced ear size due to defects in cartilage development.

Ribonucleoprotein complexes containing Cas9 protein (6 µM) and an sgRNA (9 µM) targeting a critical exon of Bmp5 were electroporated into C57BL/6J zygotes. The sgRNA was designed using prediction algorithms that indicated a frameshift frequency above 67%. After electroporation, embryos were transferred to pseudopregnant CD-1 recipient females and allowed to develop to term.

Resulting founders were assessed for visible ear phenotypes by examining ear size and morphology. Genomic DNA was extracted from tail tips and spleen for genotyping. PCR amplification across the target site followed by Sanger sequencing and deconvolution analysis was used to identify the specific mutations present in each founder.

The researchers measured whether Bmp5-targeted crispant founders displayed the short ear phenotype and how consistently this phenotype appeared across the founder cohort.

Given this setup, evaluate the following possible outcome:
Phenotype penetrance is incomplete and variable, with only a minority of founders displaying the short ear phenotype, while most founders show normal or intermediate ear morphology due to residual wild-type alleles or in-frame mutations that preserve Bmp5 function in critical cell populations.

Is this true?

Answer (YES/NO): NO